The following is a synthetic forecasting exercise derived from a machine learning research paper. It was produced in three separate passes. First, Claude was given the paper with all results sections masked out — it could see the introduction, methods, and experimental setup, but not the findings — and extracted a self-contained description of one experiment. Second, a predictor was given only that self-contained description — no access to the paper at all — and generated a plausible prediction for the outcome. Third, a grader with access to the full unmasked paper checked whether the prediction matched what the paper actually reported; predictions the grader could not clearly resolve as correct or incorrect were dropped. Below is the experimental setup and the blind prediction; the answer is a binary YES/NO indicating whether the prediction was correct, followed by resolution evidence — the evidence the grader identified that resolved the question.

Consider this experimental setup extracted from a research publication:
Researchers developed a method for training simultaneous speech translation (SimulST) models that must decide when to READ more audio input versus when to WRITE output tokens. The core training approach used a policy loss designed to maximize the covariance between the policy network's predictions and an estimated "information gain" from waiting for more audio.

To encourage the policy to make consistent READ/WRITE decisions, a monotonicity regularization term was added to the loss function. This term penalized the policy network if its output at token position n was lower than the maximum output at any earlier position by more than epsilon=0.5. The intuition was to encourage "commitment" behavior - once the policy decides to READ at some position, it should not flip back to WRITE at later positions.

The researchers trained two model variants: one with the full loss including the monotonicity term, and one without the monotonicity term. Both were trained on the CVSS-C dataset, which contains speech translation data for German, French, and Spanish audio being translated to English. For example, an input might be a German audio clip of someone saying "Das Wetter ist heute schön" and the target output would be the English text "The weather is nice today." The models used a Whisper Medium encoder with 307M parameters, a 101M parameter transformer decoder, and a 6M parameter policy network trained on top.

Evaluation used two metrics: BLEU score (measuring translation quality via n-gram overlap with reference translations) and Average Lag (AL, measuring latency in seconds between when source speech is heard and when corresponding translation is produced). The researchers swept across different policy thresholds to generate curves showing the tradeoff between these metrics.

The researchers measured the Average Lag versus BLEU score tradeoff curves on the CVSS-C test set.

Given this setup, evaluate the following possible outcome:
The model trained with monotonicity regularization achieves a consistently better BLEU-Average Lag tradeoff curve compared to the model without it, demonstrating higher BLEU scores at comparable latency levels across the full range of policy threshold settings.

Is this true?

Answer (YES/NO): NO